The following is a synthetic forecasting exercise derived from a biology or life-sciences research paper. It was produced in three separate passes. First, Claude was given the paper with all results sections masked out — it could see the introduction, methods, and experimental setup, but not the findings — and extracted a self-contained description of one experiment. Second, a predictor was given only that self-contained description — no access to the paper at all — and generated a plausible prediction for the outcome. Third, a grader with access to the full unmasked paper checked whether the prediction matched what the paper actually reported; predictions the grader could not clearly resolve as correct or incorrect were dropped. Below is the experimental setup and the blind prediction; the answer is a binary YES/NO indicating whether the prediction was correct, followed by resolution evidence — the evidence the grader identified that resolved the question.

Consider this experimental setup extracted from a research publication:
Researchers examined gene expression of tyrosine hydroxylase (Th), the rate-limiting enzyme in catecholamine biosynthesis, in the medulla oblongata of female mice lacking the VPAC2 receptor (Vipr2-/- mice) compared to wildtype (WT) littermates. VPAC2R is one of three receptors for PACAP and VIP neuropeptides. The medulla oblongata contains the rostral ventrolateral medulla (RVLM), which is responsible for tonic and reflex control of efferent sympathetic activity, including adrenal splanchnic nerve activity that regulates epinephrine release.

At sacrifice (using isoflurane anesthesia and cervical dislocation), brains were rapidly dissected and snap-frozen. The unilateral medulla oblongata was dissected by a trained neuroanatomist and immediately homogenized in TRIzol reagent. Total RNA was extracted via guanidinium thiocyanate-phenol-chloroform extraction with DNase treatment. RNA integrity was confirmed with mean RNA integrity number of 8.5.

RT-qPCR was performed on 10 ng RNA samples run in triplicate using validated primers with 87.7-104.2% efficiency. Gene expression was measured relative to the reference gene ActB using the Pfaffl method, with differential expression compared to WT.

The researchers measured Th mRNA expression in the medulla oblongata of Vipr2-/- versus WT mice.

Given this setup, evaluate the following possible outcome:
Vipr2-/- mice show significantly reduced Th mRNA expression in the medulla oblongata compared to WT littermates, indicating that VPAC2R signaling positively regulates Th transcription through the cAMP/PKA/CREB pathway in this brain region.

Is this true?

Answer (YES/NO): NO